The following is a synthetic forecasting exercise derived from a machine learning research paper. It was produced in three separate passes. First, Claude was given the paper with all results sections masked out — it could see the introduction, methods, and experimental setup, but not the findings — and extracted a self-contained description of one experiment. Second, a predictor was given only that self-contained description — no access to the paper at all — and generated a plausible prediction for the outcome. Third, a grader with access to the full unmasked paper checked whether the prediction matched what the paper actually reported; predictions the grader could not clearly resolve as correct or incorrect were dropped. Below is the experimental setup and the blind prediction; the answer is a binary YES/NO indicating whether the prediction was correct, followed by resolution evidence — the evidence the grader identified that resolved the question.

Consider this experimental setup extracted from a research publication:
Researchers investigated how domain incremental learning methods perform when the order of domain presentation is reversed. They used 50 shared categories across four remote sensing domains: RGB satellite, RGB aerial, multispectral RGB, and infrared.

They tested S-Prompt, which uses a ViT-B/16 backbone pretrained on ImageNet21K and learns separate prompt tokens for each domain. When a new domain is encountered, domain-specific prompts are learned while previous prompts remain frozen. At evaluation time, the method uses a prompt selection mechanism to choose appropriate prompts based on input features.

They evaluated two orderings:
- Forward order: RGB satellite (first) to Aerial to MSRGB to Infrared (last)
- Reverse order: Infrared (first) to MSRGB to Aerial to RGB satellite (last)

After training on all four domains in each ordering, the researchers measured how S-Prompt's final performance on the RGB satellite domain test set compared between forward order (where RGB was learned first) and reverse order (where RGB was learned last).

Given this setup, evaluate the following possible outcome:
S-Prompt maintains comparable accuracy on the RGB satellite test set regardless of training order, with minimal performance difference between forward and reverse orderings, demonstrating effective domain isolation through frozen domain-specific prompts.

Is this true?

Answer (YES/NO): NO